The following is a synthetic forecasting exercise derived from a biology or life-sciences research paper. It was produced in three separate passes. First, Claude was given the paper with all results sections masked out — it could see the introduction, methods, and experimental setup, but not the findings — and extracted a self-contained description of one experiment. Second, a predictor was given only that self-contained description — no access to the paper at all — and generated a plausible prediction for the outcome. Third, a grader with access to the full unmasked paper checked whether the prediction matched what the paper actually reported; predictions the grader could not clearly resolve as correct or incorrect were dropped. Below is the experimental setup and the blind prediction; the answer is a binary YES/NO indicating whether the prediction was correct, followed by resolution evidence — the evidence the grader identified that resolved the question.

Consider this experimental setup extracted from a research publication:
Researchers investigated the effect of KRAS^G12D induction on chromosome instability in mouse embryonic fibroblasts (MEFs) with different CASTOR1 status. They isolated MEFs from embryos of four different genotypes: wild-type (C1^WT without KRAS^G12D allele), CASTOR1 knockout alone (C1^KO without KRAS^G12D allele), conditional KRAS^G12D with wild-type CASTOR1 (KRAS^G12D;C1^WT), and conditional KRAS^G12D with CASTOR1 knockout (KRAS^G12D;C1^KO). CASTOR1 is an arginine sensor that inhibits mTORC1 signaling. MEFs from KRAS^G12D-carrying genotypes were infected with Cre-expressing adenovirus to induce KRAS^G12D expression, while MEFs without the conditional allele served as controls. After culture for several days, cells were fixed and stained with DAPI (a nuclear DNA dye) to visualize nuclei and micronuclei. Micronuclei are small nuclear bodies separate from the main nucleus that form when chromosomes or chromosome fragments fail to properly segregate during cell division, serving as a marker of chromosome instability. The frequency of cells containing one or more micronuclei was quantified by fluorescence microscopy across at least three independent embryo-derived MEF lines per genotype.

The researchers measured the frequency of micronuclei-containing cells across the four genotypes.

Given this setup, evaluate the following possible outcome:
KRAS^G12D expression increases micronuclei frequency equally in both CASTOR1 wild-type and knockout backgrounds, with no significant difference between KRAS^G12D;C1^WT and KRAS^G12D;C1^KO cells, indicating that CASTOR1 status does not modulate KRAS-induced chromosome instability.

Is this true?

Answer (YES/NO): NO